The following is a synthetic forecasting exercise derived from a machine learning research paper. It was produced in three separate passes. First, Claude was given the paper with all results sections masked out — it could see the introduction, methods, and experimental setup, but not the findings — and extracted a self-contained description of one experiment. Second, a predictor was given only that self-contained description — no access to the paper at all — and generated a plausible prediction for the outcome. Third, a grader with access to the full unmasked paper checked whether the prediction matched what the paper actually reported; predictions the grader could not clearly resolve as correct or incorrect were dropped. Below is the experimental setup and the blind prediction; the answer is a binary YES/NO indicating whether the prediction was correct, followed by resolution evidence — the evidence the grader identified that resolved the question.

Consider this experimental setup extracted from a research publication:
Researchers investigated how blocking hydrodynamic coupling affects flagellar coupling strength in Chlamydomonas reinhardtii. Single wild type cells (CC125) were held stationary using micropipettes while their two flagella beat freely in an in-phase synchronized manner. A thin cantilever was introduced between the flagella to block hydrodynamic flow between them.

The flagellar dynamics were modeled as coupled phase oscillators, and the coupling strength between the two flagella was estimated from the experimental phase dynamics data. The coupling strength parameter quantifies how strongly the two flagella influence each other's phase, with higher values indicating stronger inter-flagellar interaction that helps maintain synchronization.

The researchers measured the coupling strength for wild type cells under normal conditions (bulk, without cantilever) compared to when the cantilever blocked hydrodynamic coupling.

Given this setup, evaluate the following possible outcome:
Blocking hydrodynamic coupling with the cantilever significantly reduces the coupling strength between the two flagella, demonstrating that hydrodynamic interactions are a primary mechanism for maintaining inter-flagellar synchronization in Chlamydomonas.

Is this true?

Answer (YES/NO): NO